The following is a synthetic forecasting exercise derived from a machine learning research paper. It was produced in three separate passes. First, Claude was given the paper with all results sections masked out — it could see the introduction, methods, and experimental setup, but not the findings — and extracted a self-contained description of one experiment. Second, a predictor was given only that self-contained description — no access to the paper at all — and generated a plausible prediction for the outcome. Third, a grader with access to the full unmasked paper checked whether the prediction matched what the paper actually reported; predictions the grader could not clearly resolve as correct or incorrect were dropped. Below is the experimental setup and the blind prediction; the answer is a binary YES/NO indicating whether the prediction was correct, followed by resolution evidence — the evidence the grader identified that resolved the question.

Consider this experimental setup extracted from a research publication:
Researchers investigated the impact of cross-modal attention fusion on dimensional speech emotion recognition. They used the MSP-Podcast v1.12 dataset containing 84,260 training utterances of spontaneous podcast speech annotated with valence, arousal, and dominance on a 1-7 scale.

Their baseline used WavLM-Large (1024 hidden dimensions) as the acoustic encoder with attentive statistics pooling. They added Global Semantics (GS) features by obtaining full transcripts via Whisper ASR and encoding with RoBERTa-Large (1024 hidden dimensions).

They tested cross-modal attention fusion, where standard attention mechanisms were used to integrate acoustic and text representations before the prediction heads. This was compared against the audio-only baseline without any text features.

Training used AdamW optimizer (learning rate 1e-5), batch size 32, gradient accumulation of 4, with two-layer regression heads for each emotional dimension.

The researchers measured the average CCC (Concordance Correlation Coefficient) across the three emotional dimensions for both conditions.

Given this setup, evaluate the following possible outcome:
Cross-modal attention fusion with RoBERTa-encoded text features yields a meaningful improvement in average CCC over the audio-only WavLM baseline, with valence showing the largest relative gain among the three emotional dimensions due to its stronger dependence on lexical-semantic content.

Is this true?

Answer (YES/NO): NO